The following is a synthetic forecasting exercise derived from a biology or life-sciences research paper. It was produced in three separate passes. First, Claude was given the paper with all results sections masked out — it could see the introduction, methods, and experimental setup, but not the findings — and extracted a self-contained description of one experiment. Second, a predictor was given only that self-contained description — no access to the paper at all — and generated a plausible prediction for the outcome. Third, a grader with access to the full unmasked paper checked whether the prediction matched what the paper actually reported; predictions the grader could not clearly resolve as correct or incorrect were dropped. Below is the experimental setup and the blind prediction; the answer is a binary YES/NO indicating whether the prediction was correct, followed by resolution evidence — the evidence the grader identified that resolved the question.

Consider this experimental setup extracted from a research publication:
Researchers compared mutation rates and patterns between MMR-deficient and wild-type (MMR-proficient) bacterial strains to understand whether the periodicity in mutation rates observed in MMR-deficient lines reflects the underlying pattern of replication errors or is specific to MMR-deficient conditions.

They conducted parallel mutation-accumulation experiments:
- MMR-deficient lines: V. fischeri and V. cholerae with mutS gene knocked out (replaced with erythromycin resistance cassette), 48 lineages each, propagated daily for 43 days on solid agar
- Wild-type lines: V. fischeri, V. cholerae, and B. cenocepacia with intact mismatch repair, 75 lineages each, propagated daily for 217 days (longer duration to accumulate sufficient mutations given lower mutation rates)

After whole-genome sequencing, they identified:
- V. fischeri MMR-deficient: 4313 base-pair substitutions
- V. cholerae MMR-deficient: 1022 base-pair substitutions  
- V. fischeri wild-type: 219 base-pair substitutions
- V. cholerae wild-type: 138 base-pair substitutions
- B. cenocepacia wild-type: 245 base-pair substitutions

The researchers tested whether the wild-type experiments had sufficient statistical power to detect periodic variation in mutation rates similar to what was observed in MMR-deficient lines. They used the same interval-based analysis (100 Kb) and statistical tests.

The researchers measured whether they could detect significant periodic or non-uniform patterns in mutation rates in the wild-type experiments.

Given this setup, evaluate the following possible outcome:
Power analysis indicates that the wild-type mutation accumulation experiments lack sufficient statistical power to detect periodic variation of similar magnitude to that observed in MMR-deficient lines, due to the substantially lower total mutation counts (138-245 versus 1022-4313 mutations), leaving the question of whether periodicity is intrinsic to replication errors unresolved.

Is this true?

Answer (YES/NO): YES